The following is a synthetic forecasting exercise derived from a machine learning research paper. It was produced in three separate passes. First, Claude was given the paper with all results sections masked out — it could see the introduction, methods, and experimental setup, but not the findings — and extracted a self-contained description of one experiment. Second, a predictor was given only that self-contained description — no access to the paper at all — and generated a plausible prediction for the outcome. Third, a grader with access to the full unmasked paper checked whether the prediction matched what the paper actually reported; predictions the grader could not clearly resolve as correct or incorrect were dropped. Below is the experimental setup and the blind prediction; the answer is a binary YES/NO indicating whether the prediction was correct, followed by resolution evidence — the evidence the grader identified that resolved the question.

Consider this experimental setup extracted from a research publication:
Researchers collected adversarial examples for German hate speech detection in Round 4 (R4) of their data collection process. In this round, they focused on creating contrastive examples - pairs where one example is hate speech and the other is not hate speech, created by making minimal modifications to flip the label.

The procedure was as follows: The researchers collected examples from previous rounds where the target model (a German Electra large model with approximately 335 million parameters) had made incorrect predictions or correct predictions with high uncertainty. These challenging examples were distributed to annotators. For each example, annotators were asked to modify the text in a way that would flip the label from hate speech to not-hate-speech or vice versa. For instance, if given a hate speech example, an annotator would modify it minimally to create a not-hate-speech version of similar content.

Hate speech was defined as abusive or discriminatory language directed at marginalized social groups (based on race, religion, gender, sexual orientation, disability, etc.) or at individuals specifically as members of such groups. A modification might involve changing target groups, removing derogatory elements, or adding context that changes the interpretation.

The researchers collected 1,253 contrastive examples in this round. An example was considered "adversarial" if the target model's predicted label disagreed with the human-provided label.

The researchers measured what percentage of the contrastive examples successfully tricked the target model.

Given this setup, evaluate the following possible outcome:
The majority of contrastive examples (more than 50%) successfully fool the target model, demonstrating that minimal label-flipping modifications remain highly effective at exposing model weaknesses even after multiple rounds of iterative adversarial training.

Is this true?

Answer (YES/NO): NO